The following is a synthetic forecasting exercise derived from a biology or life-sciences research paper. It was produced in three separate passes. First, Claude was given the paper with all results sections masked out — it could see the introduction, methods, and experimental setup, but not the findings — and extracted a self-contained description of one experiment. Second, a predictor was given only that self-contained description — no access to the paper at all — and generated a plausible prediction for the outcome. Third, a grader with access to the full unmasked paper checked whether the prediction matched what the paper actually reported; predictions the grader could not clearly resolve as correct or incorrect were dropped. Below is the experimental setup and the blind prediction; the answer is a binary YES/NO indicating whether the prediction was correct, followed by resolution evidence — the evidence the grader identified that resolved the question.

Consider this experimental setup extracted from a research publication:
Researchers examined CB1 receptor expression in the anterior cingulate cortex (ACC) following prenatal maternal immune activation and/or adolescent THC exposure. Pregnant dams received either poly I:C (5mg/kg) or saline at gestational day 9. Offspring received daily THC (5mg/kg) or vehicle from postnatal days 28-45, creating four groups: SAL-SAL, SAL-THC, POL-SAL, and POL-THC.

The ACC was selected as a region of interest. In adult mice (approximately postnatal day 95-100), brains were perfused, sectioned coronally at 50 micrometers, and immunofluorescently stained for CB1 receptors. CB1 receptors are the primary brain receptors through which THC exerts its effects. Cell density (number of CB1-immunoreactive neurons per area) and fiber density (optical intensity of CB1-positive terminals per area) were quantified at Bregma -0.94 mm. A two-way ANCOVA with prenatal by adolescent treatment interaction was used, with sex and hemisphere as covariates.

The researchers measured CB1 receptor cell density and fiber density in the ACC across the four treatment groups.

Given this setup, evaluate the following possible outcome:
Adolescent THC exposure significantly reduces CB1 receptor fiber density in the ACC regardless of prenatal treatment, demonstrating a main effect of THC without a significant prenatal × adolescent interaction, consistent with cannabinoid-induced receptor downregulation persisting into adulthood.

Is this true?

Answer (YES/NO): NO